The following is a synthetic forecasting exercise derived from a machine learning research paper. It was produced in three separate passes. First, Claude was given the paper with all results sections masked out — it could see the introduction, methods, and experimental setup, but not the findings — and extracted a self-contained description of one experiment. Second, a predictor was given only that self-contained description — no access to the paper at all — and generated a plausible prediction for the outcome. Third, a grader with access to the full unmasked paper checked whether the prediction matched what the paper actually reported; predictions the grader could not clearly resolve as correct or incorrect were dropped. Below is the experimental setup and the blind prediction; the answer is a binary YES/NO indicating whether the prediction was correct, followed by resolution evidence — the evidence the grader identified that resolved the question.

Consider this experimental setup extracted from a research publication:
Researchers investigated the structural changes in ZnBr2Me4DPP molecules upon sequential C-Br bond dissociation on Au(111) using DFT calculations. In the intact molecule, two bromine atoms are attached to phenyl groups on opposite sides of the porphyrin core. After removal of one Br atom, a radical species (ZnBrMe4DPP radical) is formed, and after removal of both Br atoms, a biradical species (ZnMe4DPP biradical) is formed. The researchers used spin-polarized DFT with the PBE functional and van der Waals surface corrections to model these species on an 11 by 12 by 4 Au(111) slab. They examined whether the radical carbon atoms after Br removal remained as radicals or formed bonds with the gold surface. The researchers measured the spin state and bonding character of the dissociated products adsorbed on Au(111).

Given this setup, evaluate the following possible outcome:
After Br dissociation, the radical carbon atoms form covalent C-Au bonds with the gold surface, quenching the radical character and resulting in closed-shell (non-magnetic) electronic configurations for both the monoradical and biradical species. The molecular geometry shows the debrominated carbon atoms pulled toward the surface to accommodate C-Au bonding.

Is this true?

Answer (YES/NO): YES